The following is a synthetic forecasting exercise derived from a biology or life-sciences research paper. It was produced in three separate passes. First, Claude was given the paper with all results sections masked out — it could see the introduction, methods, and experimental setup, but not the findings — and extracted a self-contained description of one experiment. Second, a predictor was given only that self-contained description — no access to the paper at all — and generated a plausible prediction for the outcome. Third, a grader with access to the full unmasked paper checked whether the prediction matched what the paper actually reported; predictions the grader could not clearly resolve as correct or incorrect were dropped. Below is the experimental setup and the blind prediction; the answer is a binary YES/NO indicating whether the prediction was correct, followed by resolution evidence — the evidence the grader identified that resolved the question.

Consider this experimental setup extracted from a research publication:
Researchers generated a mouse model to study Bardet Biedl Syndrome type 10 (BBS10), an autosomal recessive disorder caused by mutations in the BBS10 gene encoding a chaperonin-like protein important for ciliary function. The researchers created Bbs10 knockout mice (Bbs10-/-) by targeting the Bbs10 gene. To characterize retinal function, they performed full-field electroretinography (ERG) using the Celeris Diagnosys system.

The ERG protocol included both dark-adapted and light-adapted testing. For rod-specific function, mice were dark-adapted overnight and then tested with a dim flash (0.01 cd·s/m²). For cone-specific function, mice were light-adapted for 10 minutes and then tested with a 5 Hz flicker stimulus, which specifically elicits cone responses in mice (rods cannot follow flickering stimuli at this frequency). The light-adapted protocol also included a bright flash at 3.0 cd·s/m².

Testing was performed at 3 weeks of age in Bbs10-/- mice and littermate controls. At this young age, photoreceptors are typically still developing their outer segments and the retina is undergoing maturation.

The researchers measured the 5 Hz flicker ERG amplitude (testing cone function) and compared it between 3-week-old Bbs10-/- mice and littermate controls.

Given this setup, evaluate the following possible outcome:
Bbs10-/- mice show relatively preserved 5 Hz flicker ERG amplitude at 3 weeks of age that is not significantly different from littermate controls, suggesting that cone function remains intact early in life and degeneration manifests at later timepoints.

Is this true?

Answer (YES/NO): NO